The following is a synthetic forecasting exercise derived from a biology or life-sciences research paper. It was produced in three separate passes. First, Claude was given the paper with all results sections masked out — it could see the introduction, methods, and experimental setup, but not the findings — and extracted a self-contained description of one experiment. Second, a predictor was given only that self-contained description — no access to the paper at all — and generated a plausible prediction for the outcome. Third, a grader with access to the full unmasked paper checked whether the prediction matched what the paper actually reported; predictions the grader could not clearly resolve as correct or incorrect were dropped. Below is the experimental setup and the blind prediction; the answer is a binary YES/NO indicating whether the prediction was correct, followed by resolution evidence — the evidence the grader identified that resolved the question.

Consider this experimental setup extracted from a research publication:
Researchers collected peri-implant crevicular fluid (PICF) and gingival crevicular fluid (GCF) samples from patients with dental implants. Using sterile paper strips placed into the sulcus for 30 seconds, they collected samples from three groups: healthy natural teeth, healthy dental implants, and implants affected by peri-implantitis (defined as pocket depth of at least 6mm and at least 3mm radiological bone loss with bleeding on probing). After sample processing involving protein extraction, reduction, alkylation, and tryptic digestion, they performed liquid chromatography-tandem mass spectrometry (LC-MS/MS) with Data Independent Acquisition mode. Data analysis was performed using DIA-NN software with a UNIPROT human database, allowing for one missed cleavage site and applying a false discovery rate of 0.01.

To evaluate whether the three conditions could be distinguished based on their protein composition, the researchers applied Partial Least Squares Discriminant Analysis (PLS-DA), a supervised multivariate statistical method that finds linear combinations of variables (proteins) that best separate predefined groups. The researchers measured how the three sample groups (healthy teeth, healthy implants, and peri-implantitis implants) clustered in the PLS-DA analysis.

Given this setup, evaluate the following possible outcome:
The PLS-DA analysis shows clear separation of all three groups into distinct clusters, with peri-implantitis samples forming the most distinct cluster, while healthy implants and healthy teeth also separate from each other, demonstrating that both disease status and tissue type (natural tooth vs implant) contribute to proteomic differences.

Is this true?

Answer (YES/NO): NO